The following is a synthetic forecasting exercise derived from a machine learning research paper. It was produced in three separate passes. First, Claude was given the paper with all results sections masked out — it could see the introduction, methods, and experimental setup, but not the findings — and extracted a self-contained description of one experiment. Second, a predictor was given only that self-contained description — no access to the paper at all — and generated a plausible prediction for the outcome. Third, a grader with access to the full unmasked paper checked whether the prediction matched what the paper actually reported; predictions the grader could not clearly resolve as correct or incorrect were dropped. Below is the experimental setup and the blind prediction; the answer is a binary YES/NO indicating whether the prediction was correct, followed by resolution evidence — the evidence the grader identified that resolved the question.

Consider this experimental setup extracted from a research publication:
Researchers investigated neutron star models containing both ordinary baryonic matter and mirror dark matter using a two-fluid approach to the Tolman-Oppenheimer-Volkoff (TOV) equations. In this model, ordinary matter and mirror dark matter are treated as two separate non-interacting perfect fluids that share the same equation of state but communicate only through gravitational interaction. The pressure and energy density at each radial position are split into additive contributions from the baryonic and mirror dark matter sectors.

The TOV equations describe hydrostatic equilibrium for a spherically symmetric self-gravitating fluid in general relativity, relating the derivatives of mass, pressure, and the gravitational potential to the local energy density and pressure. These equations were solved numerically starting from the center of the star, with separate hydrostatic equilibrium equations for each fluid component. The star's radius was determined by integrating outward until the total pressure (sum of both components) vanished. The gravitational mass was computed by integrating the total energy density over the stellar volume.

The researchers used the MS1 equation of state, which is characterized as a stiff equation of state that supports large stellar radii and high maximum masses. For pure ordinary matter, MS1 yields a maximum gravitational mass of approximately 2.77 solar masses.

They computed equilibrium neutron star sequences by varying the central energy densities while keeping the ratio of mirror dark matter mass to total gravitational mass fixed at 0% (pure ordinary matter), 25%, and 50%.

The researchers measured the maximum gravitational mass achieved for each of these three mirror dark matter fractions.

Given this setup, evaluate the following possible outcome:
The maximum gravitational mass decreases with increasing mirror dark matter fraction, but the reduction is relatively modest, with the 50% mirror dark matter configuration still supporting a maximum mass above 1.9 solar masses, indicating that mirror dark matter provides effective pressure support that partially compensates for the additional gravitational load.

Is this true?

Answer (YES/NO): YES